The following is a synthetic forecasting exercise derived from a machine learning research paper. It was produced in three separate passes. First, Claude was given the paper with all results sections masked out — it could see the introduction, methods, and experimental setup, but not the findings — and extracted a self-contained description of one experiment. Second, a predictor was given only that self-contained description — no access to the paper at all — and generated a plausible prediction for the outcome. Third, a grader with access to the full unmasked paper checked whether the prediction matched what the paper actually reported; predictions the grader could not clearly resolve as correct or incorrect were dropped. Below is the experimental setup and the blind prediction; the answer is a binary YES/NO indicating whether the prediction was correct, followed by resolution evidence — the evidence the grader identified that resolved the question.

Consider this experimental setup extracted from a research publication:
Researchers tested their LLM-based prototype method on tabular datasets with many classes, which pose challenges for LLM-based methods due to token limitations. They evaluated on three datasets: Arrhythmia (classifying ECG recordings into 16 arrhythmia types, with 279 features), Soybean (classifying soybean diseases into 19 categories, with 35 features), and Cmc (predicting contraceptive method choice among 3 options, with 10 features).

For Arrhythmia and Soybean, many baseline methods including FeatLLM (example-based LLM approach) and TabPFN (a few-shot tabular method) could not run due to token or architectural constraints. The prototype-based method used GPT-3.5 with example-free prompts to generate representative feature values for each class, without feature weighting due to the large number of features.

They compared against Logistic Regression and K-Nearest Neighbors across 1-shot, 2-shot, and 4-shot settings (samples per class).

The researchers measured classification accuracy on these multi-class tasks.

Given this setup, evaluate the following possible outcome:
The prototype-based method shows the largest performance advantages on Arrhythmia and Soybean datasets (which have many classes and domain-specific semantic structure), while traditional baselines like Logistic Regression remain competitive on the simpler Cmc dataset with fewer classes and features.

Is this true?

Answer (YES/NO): NO